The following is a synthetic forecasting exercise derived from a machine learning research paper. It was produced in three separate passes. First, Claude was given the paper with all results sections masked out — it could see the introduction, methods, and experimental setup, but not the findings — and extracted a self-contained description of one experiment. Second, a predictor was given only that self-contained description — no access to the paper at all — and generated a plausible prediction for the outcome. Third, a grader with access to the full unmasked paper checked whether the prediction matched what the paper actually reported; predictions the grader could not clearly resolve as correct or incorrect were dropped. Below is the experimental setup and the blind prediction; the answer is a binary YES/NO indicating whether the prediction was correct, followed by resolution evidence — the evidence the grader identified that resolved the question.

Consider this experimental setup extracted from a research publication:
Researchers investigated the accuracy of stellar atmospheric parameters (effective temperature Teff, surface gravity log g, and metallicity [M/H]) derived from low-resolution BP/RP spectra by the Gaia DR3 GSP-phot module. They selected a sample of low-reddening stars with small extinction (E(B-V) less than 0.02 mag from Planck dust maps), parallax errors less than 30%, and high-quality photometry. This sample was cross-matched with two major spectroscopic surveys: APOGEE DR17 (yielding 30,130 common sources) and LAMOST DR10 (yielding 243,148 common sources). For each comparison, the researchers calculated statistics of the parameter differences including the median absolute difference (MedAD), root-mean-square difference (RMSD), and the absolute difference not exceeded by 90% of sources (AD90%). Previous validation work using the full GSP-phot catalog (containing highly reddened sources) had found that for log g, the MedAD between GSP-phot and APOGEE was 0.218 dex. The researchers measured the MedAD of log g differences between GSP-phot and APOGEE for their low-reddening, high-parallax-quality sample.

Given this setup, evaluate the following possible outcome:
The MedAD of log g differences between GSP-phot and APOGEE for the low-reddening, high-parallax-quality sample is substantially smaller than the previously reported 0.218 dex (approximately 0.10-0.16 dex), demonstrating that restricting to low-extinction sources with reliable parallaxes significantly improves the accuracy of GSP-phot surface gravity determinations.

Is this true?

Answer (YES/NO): NO